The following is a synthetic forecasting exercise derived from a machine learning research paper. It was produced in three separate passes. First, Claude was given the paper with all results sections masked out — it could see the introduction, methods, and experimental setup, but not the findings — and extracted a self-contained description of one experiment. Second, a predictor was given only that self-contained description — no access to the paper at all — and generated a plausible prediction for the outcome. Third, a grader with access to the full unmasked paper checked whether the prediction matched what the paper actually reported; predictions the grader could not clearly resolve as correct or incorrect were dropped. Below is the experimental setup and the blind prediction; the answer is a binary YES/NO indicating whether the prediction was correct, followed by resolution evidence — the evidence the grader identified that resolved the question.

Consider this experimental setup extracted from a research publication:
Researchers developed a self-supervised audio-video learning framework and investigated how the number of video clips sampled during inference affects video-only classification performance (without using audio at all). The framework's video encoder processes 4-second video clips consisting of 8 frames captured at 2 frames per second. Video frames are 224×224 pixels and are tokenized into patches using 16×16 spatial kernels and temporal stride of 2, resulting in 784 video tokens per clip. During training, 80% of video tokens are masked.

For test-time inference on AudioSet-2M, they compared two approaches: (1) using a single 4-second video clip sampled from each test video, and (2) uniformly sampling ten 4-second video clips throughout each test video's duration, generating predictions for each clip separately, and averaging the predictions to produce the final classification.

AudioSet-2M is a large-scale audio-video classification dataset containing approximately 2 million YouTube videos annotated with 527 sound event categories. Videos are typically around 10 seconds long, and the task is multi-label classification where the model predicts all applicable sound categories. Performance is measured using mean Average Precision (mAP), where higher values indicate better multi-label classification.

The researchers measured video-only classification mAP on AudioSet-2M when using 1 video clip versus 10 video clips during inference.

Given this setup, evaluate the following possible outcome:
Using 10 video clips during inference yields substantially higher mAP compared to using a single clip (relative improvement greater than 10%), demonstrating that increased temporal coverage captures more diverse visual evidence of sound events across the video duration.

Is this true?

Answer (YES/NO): NO